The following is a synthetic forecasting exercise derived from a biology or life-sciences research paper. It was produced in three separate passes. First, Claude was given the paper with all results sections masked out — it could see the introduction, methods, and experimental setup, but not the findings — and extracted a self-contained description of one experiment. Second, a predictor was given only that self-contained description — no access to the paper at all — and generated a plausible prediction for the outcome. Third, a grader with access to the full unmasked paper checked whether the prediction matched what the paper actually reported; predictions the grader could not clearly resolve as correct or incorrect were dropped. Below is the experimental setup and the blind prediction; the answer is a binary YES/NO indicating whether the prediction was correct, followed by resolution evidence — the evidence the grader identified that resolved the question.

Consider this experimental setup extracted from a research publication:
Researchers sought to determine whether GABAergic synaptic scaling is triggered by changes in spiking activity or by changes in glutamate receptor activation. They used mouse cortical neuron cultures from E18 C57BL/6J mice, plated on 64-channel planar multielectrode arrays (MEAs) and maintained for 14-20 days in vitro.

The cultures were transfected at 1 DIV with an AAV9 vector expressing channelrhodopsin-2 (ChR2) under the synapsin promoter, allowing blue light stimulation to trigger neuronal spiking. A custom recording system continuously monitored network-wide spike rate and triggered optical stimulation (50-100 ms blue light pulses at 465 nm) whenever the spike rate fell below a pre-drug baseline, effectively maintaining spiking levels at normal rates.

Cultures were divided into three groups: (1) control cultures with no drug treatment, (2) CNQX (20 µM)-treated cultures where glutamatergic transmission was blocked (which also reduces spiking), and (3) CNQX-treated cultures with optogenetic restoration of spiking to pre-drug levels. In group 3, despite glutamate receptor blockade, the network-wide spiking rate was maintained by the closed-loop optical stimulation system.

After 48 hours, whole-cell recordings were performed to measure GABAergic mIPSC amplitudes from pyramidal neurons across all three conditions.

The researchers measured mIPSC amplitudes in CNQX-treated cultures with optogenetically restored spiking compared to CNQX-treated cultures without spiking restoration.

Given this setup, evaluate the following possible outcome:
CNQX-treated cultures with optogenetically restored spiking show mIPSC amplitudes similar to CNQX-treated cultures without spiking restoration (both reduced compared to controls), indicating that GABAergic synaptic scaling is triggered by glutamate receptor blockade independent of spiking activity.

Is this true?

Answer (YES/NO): NO